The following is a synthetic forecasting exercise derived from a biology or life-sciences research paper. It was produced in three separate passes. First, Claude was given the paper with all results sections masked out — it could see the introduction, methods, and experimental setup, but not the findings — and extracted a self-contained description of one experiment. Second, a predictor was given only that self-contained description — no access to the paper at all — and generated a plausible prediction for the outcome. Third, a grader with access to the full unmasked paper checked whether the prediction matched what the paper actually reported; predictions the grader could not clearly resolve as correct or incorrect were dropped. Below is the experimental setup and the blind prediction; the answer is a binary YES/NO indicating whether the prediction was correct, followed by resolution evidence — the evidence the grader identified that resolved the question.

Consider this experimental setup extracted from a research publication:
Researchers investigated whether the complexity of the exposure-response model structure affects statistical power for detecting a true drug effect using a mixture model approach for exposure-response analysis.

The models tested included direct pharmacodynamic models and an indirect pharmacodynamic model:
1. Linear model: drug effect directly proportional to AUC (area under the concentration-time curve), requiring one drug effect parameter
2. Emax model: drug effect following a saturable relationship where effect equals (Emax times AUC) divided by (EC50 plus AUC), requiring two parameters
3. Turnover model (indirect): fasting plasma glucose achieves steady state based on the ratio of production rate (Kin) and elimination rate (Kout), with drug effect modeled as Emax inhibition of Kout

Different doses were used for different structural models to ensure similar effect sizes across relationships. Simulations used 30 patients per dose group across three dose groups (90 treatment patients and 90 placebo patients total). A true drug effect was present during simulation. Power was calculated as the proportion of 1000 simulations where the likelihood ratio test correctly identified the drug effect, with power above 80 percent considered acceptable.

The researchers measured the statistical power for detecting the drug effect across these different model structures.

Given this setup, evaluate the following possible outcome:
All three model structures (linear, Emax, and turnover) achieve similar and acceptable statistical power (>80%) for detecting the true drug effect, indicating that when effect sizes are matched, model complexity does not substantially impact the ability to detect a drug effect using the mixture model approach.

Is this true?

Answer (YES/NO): YES